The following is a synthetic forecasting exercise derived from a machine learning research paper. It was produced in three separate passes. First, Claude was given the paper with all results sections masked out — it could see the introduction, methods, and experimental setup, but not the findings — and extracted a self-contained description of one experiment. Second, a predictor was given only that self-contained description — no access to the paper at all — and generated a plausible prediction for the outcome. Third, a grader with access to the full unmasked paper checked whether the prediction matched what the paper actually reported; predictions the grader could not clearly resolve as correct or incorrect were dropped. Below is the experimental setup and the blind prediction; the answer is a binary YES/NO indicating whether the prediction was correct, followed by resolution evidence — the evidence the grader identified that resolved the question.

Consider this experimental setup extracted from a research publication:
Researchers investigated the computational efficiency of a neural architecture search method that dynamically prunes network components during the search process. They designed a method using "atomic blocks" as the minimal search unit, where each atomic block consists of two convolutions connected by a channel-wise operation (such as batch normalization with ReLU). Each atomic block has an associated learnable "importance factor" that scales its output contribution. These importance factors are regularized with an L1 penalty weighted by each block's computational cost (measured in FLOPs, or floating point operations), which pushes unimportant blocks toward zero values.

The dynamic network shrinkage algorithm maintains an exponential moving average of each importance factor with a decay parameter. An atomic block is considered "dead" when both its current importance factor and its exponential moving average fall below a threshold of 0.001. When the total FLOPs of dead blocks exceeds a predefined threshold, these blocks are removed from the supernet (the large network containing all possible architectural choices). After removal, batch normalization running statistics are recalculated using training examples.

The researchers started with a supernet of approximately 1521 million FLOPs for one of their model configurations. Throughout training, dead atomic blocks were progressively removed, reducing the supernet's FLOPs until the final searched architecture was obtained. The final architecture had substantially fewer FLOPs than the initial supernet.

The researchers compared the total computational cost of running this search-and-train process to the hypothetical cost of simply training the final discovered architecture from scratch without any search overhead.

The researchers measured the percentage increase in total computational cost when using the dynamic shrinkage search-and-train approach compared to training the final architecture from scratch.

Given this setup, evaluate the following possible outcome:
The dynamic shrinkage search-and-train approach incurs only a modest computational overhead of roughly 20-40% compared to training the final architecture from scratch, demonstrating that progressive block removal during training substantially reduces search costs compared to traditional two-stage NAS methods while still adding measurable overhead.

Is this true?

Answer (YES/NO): NO